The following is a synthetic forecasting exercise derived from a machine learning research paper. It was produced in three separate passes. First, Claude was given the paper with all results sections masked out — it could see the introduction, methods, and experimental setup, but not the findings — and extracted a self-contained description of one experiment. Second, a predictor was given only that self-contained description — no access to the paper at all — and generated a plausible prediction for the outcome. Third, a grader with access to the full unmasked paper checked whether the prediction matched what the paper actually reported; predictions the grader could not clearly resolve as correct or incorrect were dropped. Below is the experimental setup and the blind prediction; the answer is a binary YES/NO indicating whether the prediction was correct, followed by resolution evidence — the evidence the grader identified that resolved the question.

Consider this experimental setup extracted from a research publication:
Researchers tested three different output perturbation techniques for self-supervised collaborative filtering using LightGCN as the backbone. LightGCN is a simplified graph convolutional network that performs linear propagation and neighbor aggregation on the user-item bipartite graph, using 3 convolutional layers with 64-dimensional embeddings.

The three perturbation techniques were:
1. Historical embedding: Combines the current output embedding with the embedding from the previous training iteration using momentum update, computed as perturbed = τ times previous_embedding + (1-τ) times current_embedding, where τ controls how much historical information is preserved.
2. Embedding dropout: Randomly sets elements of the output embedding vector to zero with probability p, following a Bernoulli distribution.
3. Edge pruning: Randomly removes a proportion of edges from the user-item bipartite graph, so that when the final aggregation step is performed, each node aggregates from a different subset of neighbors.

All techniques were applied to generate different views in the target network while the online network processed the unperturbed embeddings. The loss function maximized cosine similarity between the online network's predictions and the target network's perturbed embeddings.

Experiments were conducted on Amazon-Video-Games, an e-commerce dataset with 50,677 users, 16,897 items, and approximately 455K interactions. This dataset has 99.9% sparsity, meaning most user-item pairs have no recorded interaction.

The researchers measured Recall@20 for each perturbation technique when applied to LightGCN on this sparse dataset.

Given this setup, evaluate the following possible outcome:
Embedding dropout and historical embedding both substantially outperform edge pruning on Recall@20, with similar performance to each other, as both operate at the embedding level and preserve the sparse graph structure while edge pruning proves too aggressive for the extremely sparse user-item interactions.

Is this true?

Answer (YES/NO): NO